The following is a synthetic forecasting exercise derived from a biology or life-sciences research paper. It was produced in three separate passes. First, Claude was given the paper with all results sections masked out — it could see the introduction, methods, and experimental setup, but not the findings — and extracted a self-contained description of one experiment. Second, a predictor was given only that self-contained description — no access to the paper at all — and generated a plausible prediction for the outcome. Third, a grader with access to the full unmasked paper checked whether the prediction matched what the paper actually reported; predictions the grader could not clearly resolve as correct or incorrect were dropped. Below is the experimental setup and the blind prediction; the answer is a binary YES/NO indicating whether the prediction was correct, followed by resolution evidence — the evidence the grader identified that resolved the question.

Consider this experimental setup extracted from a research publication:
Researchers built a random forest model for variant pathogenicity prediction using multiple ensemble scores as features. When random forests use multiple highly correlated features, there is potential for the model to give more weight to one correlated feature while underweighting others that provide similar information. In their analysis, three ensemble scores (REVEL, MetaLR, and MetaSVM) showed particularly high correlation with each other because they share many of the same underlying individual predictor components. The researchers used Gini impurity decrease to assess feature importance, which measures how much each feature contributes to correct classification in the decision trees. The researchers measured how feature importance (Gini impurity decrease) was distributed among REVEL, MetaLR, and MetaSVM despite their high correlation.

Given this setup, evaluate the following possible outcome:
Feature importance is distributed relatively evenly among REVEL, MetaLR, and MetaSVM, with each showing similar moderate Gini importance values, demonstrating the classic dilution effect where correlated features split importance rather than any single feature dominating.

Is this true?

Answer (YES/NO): NO